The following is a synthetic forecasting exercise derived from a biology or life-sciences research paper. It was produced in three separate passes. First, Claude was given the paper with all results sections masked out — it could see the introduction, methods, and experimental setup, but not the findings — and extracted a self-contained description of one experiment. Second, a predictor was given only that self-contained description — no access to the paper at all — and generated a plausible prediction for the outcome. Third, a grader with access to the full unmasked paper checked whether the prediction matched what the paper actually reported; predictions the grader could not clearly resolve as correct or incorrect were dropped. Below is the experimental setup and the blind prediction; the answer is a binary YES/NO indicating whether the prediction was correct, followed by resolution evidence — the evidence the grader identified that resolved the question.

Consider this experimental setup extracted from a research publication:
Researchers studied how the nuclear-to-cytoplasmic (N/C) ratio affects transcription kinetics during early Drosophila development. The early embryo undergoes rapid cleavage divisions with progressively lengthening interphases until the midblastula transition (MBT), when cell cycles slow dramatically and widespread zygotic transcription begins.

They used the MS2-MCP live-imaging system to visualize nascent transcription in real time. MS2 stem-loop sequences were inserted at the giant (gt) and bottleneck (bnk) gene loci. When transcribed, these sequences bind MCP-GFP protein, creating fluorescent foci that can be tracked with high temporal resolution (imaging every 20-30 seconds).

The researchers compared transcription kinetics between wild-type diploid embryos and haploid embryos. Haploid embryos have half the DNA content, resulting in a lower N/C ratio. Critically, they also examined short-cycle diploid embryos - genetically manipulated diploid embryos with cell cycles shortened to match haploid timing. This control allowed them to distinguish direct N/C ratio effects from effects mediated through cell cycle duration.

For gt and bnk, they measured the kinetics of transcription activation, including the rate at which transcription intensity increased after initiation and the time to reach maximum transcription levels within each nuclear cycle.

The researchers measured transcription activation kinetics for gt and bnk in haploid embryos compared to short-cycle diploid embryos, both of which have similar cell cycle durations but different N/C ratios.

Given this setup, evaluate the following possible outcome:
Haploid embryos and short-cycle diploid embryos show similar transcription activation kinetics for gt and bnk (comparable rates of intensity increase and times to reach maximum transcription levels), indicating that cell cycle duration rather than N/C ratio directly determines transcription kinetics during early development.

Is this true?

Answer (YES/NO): NO